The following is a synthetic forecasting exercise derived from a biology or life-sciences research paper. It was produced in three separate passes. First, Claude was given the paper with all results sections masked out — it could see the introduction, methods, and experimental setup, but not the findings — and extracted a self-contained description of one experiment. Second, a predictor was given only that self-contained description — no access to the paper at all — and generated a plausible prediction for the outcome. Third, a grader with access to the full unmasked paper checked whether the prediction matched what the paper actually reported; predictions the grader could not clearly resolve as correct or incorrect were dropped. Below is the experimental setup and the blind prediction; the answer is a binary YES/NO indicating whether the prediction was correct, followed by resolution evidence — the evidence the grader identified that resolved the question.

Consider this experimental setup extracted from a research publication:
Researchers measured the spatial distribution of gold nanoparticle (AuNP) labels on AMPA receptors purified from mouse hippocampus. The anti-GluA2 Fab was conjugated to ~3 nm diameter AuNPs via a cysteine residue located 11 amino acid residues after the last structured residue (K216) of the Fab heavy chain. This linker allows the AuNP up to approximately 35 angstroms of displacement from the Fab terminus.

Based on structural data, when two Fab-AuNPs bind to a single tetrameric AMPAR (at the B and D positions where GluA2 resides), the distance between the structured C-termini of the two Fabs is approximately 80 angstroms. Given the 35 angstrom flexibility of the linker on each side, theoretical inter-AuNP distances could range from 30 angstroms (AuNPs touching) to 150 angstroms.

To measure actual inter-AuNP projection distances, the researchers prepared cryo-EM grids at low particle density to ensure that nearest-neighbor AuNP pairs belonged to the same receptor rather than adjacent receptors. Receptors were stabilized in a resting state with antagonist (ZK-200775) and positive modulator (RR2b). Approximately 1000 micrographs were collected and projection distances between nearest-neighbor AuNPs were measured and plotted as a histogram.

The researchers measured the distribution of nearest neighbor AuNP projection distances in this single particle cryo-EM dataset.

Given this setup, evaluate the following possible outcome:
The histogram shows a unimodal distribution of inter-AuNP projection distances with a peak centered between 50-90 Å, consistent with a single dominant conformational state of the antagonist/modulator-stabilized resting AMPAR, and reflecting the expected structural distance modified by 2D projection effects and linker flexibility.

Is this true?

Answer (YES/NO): NO